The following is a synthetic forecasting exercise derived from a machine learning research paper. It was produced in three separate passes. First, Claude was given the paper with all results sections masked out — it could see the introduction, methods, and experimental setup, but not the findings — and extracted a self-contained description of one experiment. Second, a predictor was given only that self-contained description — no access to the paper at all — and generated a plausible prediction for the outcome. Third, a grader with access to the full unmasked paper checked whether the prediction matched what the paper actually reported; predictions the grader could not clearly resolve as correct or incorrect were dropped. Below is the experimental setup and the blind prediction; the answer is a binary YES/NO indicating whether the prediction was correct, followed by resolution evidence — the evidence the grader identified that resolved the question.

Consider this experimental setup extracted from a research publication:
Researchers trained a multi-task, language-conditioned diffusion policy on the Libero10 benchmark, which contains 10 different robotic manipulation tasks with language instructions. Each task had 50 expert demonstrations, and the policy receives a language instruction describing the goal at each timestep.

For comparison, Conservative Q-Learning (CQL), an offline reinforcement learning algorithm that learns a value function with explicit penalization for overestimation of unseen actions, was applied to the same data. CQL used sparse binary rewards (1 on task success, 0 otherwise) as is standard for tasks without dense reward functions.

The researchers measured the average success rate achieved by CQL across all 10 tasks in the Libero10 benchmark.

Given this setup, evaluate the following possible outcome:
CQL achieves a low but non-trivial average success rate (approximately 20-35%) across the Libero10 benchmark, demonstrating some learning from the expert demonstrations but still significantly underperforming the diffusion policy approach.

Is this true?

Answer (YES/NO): NO